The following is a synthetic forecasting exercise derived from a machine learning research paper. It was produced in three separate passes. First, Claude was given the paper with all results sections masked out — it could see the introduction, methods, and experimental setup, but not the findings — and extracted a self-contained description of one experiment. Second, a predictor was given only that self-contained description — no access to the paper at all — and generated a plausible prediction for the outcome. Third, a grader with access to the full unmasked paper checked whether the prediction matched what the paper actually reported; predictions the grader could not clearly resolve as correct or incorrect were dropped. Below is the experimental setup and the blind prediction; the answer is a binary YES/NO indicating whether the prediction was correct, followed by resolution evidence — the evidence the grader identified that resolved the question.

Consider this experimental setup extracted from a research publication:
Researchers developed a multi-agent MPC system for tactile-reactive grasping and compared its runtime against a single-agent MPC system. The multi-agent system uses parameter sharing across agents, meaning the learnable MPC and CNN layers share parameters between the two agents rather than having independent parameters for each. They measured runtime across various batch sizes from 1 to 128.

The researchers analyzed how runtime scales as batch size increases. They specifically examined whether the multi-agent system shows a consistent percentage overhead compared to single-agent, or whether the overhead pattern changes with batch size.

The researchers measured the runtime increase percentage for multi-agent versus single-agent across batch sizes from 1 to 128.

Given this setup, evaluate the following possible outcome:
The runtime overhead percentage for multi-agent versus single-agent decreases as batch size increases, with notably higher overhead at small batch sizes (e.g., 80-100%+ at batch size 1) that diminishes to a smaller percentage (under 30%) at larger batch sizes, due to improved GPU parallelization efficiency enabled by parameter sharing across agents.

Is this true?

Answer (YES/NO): NO